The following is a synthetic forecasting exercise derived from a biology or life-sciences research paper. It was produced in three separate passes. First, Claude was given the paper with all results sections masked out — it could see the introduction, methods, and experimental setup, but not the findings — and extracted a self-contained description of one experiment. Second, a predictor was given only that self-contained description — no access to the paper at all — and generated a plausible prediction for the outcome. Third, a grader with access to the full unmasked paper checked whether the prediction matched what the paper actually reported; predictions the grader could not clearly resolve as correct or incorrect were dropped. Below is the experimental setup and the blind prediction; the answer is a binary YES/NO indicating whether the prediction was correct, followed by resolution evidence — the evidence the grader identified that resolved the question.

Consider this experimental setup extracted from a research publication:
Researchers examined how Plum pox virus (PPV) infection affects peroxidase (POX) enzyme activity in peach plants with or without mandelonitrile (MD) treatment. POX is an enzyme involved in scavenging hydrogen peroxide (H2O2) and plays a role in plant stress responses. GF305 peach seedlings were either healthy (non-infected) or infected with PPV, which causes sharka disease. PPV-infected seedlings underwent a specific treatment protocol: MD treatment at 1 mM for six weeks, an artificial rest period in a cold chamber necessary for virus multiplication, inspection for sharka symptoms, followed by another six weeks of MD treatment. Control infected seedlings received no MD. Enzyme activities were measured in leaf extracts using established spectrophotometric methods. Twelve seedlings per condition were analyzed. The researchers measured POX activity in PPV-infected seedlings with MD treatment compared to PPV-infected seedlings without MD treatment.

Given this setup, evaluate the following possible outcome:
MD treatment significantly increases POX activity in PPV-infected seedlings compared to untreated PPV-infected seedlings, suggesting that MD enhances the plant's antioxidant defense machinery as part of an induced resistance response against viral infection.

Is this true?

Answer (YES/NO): NO